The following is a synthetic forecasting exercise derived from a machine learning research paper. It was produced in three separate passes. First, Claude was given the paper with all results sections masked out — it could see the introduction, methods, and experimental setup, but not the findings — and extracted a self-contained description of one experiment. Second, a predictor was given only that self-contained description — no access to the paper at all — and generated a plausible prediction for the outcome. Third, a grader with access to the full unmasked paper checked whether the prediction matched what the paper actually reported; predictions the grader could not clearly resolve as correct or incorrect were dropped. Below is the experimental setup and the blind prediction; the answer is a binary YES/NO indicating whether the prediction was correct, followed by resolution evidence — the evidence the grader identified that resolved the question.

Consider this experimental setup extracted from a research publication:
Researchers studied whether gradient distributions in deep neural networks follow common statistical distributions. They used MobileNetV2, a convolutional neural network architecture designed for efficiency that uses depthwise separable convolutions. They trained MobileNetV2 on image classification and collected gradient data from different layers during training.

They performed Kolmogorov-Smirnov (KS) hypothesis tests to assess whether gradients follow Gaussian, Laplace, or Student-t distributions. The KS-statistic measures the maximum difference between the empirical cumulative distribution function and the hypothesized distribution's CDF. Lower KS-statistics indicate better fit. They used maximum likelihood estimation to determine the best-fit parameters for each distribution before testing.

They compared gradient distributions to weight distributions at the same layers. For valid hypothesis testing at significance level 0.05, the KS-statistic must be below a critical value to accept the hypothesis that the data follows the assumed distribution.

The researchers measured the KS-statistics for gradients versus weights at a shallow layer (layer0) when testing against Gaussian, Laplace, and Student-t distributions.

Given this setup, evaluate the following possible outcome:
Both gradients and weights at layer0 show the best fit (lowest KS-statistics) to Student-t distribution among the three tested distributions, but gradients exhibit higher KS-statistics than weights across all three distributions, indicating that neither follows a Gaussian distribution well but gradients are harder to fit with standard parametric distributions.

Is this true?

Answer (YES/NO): NO